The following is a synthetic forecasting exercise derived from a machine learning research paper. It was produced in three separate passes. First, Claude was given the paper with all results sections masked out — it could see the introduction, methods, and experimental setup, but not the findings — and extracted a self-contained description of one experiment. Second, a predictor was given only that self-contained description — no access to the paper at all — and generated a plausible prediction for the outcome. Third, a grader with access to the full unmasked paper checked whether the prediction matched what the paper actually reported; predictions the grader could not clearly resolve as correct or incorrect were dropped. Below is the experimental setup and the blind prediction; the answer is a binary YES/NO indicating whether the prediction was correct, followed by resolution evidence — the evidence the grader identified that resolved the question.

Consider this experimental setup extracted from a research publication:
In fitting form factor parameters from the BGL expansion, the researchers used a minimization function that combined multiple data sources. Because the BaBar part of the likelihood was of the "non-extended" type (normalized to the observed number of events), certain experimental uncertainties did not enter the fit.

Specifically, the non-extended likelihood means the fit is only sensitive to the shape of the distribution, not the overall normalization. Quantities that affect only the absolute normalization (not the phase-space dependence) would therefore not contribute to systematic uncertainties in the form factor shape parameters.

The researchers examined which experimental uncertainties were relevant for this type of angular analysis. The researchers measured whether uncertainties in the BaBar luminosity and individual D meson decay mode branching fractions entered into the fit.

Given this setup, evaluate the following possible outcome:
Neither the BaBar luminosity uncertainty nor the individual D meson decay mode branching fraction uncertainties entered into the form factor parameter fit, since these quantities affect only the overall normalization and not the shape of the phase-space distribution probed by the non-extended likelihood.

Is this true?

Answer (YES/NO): YES